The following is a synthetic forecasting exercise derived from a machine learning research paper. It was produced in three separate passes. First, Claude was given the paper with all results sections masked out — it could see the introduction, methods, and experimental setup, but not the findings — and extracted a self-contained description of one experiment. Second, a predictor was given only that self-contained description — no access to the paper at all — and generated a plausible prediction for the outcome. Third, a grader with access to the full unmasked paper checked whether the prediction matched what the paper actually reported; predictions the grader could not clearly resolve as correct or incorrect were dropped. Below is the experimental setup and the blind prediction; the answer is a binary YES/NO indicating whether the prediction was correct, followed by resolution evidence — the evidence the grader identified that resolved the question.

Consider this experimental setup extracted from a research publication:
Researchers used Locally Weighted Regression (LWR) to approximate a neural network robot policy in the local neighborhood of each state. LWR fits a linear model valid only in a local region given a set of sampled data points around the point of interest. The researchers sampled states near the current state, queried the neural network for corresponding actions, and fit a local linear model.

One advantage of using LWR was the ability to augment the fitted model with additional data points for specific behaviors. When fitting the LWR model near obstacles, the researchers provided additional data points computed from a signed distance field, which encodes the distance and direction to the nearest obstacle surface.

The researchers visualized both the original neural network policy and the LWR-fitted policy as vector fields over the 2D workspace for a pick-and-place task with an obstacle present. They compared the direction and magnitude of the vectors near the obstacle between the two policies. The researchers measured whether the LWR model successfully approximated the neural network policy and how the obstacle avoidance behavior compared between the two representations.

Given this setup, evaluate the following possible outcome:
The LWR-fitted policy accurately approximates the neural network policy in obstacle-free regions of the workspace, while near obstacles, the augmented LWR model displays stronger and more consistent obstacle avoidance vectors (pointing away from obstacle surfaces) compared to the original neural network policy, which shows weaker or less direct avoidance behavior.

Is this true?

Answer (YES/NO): YES